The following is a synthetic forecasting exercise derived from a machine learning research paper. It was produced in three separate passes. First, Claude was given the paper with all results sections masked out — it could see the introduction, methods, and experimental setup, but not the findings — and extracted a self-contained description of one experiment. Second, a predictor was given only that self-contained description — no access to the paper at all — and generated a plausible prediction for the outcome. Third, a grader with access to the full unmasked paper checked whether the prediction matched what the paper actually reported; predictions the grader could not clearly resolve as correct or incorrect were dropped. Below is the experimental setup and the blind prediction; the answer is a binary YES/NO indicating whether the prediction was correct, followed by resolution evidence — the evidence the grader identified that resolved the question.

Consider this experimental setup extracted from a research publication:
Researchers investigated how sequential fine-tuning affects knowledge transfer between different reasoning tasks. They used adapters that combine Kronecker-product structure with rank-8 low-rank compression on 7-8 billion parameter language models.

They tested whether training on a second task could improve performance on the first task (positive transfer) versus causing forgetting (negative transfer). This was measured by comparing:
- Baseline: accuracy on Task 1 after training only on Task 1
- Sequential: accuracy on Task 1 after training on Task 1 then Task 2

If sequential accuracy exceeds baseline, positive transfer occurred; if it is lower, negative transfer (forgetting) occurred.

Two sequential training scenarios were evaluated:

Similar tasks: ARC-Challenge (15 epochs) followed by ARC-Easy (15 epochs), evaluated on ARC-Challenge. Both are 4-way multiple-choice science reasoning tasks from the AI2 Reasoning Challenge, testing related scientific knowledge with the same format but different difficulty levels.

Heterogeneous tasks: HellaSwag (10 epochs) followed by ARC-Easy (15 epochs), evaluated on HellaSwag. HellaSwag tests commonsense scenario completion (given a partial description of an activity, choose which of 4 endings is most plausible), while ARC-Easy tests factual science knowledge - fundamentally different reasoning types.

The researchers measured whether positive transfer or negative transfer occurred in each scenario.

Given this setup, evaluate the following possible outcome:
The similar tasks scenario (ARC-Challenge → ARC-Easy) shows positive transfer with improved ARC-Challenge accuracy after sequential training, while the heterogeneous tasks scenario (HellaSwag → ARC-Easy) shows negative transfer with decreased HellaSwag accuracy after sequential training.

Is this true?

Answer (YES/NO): YES